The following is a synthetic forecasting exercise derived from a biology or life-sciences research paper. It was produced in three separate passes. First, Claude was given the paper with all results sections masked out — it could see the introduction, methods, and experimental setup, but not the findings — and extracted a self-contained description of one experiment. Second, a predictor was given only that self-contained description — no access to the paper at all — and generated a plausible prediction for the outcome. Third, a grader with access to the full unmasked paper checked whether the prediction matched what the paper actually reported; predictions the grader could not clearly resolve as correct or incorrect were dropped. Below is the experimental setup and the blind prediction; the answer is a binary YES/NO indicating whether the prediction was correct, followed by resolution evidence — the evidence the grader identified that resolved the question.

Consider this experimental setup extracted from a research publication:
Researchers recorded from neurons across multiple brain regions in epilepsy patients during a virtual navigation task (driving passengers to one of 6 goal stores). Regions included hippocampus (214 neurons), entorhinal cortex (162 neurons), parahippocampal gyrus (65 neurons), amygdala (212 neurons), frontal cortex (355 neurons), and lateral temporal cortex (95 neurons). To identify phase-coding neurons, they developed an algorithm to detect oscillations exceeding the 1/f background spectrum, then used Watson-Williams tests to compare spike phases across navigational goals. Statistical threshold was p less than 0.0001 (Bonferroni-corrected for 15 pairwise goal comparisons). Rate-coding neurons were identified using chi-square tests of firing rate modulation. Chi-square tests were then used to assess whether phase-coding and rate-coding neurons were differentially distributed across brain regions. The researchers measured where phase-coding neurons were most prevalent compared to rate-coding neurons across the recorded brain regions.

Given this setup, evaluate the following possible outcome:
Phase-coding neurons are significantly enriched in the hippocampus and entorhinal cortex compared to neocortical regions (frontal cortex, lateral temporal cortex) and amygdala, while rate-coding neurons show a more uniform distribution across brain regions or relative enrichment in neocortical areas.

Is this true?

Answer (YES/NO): NO